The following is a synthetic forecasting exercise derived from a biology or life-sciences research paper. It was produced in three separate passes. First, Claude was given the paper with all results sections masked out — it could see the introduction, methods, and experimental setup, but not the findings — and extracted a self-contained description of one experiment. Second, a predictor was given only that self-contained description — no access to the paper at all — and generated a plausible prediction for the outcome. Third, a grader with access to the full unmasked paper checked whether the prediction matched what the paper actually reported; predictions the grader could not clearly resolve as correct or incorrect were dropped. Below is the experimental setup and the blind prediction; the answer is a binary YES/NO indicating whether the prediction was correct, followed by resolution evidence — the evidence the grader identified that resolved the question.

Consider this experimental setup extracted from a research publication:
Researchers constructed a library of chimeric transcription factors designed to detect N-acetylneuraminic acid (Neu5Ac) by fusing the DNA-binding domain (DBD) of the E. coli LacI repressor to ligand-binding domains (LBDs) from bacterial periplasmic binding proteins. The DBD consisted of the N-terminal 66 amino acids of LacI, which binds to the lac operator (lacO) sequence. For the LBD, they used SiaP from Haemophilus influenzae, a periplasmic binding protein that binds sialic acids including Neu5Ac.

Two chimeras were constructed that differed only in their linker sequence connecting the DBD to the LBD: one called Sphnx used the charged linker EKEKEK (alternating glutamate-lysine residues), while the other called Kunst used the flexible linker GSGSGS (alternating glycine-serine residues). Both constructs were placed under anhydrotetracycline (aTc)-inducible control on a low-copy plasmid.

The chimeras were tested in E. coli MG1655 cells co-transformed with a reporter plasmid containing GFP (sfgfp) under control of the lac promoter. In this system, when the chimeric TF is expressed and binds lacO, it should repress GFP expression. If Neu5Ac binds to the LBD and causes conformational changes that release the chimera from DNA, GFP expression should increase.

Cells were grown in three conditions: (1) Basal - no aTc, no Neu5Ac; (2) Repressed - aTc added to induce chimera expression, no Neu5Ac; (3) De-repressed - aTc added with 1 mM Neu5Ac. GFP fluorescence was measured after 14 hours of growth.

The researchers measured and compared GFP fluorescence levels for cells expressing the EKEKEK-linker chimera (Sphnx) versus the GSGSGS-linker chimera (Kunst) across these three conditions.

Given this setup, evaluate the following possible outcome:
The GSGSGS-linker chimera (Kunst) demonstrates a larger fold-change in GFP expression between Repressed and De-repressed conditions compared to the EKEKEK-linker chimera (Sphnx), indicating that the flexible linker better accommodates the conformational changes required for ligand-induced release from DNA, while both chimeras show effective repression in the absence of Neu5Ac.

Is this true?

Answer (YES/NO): NO